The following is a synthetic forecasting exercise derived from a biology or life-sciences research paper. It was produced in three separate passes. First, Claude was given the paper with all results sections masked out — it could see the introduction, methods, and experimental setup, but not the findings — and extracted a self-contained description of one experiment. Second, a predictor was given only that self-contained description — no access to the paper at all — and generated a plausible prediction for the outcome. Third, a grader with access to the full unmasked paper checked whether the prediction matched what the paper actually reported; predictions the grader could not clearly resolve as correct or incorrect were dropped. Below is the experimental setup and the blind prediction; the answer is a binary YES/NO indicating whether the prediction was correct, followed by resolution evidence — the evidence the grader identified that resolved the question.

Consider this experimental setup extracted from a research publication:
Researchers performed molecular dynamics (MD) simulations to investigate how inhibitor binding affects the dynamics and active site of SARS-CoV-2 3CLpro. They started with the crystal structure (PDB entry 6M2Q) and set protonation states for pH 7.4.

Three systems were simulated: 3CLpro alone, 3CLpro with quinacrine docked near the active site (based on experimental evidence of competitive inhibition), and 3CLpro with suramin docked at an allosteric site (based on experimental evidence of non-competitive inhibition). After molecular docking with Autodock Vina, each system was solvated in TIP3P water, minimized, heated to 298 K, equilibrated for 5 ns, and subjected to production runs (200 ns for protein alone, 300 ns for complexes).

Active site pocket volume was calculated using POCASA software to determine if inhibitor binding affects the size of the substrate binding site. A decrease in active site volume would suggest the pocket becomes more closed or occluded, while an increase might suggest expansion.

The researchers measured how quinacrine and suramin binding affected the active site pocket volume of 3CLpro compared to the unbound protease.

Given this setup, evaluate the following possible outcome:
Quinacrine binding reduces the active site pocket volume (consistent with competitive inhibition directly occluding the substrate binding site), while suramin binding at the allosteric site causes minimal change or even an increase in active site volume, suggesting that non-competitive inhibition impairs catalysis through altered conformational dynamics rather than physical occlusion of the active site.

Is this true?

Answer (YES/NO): NO